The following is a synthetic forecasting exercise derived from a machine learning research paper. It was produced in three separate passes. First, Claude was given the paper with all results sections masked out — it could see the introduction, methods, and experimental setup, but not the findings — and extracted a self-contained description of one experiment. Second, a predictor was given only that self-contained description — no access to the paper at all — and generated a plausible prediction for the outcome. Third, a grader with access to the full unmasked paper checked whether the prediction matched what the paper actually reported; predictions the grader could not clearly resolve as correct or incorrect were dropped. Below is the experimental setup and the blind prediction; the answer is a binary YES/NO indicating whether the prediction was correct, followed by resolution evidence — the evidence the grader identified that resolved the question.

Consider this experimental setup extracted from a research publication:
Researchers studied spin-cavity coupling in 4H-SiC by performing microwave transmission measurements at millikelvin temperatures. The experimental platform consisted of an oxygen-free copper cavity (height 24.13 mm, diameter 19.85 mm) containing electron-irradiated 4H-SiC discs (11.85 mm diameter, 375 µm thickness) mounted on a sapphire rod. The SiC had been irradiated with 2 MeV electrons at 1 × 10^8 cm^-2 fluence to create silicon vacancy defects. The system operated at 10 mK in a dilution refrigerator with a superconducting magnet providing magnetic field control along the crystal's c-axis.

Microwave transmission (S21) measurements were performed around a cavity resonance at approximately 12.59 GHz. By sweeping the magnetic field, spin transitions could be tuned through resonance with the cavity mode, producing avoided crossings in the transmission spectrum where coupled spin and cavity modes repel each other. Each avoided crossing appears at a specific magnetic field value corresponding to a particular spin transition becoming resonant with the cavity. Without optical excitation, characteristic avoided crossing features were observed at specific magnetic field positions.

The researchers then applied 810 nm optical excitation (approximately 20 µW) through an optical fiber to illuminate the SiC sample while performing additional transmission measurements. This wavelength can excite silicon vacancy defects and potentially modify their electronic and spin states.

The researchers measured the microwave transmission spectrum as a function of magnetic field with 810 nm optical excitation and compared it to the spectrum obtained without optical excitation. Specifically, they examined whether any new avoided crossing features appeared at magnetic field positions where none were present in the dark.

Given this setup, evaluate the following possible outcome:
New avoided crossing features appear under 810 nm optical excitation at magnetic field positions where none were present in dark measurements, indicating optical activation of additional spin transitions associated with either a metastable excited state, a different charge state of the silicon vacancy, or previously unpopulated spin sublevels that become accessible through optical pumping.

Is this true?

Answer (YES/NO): YES